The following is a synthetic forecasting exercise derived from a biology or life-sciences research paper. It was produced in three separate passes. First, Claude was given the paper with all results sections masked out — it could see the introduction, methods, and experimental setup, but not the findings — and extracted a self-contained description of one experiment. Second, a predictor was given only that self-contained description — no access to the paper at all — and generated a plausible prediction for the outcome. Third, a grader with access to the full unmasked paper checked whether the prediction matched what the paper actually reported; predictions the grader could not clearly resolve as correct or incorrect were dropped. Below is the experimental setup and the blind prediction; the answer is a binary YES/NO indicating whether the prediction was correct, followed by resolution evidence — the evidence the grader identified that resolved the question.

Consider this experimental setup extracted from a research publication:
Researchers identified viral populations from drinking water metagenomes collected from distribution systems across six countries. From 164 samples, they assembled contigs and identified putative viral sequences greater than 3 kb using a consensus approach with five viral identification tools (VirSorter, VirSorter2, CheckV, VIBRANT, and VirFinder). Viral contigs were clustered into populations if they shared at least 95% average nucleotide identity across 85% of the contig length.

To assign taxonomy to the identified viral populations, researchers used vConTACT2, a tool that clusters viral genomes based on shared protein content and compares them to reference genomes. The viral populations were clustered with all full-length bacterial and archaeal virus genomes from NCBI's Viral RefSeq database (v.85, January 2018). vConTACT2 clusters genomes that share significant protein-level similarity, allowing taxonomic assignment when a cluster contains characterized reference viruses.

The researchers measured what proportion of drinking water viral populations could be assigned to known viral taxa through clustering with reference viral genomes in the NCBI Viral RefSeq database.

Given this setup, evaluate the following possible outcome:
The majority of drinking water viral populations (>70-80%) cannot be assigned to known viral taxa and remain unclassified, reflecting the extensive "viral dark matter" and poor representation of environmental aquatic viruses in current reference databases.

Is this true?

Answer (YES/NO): YES